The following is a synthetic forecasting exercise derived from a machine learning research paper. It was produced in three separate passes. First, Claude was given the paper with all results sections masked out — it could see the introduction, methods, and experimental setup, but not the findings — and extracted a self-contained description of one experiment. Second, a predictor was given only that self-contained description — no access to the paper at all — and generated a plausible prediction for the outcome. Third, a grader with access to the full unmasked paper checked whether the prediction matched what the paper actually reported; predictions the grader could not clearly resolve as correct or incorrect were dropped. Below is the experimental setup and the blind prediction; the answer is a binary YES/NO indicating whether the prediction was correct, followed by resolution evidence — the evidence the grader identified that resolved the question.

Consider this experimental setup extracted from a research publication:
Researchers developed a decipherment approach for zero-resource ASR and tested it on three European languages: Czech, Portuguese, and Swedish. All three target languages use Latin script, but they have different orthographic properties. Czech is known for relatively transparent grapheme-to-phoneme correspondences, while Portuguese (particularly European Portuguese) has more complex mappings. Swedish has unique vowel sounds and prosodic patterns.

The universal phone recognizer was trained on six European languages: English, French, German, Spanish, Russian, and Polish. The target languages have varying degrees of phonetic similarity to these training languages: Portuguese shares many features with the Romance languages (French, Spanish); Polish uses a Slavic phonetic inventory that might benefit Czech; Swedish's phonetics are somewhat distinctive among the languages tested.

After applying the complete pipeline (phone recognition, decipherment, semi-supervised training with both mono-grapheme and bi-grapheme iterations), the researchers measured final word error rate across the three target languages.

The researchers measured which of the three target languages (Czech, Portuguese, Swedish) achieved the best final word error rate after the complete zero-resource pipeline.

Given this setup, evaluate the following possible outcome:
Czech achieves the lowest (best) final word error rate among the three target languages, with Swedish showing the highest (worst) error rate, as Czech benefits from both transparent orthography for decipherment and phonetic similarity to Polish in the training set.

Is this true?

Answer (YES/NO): YES